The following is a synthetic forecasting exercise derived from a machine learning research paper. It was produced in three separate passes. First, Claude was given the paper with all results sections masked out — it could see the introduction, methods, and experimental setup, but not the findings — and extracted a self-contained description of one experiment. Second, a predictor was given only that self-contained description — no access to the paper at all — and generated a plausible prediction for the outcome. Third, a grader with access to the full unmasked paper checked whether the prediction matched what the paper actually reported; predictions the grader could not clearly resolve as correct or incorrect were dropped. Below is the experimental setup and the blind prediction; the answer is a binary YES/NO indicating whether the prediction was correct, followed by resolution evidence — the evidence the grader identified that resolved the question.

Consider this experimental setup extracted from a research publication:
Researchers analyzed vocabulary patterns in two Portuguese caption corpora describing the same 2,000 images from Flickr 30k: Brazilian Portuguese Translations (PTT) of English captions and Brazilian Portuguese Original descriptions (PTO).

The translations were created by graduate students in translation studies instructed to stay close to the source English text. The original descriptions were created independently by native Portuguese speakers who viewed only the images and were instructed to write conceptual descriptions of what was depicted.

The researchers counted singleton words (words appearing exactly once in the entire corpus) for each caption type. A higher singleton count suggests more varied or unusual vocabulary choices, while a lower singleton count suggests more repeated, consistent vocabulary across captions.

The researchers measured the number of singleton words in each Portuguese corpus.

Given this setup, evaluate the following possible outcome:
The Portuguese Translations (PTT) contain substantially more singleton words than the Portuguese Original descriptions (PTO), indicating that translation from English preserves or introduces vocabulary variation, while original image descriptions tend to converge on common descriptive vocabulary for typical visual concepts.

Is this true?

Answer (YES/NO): YES